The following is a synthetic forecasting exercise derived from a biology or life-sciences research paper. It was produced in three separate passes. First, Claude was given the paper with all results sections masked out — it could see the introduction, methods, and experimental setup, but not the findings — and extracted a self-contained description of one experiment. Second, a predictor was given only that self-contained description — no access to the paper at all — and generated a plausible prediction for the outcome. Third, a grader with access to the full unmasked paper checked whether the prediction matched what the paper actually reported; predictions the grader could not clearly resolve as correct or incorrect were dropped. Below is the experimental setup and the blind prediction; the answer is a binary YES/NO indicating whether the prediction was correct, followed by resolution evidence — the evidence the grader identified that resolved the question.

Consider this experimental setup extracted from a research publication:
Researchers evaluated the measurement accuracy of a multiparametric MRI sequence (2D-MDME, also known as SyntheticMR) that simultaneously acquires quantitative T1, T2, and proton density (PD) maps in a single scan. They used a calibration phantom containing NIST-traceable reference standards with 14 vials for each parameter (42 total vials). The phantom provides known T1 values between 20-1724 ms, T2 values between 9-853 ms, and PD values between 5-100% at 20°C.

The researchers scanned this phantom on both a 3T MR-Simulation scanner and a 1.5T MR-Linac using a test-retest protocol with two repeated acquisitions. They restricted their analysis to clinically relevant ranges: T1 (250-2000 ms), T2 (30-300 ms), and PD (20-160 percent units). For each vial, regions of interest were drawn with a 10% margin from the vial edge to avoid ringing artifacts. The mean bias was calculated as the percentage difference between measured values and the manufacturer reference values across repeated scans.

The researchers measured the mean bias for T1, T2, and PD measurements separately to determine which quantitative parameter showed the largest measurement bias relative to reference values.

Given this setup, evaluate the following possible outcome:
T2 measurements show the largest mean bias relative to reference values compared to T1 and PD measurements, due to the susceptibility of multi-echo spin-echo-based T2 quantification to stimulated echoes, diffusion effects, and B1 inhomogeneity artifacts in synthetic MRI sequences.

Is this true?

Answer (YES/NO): YES